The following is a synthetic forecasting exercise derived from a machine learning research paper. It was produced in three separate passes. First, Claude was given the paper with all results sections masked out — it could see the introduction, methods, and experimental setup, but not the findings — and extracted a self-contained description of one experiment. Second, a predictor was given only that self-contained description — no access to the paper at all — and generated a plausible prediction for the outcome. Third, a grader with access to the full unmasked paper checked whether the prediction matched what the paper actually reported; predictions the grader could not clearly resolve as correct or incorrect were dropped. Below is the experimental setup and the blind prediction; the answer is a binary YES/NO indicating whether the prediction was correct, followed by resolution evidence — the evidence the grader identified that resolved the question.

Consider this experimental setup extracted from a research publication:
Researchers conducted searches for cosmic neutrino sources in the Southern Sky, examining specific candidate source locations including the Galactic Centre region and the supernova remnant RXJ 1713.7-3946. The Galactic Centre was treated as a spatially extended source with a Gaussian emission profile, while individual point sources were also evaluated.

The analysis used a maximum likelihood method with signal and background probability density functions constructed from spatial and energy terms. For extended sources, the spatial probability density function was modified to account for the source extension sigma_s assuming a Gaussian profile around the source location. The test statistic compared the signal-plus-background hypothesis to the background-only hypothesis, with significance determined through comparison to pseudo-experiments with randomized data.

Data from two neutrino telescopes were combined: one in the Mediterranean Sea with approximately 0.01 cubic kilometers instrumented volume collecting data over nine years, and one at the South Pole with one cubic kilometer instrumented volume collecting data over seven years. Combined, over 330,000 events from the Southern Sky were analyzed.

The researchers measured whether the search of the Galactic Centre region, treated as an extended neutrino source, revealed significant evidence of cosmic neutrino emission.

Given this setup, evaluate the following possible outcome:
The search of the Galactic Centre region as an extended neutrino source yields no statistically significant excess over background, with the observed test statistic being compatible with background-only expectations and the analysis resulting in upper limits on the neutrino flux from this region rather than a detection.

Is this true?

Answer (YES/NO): YES